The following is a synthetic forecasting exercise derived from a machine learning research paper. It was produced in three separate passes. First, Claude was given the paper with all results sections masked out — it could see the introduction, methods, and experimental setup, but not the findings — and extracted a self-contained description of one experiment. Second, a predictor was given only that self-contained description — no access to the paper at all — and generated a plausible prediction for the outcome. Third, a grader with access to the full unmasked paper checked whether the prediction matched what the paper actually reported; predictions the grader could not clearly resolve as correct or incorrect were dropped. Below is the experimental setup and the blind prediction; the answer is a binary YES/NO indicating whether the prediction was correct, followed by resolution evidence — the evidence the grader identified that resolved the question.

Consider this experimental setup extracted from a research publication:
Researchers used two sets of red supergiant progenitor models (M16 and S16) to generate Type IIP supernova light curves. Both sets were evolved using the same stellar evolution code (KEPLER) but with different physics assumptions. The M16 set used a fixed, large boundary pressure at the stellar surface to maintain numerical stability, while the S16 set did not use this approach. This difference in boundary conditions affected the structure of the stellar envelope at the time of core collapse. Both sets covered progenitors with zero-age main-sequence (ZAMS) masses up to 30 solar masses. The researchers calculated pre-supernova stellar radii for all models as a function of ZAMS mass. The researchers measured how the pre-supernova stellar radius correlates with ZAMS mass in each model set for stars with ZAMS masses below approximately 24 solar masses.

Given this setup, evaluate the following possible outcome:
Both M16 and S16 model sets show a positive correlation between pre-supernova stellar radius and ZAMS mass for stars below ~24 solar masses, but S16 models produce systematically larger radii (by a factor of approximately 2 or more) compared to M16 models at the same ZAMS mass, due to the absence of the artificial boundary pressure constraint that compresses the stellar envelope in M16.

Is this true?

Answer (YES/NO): NO